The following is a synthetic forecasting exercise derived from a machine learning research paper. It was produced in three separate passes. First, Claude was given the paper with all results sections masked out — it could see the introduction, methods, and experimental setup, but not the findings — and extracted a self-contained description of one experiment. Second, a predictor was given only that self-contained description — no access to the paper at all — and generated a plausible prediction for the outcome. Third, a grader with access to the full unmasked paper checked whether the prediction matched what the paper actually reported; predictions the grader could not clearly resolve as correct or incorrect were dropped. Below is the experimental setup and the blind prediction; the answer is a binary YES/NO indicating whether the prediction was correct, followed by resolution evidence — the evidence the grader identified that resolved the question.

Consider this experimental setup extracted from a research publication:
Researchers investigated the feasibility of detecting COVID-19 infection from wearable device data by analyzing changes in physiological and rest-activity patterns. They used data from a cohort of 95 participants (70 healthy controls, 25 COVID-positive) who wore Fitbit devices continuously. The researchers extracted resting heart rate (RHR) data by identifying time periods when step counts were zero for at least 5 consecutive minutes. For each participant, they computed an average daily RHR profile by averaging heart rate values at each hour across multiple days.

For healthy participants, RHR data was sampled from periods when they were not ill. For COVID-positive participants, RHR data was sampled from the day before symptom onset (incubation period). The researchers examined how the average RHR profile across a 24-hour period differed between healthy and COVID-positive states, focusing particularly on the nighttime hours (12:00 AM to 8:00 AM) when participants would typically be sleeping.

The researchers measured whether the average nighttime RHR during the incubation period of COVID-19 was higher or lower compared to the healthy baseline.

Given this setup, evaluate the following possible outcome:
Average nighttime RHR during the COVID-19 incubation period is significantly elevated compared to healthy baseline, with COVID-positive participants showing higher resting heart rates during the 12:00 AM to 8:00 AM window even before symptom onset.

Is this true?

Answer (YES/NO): NO